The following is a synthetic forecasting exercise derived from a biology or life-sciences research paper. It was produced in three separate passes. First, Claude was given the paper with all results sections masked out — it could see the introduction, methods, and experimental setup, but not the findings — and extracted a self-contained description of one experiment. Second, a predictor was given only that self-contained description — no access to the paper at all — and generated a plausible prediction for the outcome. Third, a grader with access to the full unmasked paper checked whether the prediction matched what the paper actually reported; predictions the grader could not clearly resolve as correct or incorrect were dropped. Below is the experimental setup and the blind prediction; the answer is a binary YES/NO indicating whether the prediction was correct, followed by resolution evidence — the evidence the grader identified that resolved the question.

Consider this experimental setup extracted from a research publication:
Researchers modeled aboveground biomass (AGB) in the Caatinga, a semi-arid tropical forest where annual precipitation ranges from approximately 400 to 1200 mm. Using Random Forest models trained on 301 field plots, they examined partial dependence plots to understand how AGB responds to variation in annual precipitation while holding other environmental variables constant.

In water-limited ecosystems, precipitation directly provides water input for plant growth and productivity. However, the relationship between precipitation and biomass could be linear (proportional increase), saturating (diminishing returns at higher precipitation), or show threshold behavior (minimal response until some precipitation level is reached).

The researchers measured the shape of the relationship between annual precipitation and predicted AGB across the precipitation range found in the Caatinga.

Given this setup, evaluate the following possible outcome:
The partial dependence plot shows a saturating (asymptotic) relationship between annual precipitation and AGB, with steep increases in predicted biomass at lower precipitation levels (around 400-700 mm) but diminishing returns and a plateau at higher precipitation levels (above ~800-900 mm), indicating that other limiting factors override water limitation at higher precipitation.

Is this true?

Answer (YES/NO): NO